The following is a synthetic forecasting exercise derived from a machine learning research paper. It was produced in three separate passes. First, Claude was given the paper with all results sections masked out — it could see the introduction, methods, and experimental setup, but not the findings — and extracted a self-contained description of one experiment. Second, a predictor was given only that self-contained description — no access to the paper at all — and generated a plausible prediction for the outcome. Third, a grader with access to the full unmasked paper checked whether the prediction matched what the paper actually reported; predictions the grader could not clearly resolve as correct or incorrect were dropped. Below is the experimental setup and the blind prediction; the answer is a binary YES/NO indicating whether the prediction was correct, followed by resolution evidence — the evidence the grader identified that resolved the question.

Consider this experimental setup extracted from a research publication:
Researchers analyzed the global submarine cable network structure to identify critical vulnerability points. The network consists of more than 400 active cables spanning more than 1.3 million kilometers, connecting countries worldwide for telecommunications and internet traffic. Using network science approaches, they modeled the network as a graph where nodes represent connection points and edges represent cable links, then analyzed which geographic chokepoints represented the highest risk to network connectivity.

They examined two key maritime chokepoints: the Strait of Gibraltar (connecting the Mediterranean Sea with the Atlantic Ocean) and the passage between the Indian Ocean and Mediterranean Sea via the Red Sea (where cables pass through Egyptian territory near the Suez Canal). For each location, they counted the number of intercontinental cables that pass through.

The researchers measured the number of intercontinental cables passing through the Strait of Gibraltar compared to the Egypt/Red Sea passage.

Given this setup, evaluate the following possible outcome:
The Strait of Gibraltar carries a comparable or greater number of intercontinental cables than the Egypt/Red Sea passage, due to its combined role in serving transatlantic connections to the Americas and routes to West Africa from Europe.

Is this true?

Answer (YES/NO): NO